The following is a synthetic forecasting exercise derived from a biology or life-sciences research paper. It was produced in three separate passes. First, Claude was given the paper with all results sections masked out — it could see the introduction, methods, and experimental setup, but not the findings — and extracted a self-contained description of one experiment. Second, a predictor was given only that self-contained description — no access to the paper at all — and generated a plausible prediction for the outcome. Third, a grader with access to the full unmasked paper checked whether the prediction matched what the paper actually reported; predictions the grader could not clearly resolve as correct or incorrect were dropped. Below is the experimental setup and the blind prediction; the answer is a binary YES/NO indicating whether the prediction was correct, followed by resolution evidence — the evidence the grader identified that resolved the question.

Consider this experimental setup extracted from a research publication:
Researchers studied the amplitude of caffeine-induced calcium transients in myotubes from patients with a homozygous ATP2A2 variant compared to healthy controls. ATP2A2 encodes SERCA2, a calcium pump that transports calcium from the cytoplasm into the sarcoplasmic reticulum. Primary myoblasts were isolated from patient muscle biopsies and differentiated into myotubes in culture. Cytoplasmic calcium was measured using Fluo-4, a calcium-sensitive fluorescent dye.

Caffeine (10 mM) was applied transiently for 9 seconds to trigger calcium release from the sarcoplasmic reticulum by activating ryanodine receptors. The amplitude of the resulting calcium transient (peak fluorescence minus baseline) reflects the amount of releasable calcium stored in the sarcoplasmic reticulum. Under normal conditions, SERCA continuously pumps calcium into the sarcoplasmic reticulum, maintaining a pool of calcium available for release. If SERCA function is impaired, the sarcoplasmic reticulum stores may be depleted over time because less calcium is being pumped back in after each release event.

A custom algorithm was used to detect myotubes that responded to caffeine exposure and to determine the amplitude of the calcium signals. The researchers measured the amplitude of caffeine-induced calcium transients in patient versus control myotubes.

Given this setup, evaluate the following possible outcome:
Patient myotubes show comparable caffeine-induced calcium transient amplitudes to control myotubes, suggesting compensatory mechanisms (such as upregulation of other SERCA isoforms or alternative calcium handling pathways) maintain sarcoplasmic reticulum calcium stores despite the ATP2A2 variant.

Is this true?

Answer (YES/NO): NO